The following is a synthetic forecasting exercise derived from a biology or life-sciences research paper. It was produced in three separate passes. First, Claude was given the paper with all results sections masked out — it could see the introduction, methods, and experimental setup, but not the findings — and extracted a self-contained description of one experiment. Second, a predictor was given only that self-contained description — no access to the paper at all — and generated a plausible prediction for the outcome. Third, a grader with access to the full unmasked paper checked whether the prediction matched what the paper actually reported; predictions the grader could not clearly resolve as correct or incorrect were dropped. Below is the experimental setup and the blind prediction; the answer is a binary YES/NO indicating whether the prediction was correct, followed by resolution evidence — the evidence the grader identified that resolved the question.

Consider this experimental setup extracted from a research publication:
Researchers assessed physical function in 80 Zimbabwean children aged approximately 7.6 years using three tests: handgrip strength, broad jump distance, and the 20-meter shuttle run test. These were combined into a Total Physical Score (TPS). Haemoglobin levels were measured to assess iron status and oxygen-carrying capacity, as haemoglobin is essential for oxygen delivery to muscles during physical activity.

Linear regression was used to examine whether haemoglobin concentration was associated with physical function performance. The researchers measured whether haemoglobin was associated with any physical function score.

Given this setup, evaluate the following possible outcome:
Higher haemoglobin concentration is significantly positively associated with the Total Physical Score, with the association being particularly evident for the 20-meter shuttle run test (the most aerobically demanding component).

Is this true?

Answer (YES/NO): NO